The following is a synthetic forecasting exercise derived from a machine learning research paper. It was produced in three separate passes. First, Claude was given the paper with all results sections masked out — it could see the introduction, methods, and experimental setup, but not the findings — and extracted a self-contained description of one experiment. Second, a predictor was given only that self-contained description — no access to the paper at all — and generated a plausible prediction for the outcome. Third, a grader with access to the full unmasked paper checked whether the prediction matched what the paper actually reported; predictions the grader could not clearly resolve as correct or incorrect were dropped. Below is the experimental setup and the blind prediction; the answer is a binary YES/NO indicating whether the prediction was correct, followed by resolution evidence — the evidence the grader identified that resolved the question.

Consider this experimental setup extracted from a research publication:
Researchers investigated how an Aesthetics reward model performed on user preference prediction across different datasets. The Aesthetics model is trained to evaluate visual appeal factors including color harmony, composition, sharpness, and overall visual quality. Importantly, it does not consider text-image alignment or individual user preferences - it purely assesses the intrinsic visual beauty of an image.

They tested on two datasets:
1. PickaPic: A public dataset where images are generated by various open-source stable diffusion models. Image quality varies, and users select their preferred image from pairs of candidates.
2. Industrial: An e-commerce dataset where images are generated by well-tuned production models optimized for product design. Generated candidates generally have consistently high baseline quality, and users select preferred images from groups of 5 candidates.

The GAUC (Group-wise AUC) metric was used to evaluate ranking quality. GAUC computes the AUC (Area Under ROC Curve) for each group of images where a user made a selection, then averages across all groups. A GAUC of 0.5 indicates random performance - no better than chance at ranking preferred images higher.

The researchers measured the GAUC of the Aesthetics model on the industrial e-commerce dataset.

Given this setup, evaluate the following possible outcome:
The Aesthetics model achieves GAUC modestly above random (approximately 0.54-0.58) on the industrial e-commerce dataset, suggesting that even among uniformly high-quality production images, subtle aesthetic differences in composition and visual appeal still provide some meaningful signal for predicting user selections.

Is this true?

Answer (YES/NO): NO